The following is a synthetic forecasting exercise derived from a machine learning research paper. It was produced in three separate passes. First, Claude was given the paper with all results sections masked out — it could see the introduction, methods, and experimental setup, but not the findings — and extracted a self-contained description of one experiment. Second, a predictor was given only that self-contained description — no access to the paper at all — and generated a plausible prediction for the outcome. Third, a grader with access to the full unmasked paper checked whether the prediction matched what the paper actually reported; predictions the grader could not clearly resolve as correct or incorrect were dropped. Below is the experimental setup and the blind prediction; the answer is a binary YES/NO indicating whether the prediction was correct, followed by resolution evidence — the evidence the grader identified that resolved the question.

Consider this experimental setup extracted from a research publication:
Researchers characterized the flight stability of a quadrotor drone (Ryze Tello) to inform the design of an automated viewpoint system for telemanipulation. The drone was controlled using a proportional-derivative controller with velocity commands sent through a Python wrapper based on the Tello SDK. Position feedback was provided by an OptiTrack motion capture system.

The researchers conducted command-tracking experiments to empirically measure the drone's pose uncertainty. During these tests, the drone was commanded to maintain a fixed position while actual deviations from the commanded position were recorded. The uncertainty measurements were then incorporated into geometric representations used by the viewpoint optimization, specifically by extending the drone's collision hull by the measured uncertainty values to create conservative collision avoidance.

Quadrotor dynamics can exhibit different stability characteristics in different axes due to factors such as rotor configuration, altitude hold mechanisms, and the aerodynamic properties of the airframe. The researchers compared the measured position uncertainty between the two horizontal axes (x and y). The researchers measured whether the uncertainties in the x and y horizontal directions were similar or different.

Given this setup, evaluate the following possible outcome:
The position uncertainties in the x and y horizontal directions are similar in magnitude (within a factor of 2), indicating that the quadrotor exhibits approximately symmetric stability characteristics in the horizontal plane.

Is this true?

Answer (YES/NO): YES